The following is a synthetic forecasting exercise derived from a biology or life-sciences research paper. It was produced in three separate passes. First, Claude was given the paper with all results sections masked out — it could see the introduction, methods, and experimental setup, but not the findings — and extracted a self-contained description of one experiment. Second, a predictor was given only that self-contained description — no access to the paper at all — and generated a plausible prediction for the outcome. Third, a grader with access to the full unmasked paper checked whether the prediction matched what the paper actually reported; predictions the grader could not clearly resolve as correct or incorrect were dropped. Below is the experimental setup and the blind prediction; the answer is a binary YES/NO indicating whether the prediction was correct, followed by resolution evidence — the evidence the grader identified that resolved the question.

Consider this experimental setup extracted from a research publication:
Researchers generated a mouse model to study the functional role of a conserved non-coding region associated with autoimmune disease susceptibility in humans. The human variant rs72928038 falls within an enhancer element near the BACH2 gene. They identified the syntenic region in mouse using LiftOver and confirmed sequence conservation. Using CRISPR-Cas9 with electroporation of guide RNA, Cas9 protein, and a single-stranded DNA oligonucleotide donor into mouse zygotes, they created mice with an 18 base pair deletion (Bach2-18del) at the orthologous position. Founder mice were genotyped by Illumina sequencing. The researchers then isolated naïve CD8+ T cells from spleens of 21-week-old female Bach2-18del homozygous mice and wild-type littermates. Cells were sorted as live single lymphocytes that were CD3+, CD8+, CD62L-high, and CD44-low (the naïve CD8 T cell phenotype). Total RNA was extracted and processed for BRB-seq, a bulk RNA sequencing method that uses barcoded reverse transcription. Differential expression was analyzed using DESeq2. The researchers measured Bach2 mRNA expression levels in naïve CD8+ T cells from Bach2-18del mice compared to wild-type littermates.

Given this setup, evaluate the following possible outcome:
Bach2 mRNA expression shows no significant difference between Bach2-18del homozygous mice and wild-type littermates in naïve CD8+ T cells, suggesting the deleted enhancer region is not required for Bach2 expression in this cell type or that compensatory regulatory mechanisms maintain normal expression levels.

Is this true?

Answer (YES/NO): NO